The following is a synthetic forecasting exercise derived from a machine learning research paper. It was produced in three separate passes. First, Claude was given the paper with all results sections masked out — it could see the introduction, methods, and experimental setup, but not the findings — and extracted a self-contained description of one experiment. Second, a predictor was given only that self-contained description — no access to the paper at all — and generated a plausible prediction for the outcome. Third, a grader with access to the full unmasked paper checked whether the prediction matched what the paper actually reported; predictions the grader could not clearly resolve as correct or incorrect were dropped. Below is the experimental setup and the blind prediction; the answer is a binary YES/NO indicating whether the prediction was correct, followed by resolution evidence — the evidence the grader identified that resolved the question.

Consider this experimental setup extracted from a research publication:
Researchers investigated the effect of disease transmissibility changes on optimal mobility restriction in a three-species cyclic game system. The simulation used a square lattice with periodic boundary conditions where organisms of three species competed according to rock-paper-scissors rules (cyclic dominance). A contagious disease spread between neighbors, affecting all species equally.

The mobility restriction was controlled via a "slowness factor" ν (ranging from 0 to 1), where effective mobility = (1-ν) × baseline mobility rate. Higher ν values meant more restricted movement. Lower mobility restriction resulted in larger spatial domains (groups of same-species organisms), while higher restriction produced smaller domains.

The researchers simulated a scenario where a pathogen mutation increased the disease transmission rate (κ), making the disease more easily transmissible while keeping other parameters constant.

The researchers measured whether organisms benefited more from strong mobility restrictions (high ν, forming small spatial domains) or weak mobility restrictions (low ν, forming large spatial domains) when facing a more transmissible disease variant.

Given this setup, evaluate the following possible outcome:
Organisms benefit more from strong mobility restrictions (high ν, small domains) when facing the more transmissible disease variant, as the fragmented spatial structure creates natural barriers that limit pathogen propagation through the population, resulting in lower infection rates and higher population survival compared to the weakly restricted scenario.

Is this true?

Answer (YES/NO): NO